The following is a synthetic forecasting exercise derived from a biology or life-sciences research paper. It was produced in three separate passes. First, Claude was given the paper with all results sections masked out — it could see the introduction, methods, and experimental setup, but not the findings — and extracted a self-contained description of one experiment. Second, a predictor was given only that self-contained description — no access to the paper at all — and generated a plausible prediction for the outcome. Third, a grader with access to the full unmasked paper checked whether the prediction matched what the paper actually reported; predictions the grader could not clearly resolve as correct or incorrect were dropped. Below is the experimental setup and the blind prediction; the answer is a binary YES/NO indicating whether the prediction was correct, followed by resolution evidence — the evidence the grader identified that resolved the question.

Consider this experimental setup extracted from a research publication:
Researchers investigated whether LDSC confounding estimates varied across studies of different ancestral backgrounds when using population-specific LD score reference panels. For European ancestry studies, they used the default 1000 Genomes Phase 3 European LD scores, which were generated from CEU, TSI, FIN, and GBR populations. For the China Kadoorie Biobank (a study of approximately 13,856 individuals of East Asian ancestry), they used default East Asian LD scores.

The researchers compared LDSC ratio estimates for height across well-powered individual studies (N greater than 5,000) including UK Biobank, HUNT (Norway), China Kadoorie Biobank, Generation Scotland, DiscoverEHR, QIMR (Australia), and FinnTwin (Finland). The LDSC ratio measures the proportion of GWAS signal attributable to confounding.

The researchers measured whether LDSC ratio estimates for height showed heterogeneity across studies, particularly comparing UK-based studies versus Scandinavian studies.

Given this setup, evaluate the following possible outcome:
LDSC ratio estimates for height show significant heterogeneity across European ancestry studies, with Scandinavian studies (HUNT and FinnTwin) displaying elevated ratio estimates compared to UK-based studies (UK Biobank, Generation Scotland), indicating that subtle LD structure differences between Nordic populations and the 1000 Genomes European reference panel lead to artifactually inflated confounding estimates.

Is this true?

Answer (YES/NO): YES